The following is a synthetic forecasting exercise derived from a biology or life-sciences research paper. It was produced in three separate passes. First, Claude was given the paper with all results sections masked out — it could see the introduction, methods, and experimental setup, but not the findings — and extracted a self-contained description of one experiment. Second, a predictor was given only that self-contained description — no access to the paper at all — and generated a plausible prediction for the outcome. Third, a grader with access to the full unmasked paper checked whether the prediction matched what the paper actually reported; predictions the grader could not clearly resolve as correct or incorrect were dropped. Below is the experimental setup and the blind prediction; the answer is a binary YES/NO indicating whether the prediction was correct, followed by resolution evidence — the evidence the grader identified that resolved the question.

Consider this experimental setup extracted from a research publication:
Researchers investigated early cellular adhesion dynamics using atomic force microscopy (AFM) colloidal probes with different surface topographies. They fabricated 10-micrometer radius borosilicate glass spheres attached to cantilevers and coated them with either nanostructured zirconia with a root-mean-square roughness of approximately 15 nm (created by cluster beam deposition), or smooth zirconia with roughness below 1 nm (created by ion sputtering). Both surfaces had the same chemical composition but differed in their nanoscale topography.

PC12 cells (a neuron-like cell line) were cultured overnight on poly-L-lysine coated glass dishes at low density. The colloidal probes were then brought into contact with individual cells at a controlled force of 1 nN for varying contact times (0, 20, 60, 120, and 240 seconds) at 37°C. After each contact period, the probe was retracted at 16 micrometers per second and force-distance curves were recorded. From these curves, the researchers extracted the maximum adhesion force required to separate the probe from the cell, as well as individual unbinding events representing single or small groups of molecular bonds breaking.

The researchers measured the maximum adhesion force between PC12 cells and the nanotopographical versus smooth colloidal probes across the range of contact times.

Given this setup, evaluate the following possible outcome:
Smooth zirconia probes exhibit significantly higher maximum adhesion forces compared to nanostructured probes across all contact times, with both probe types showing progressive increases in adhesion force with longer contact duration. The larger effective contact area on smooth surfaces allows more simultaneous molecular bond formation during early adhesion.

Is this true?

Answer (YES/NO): NO